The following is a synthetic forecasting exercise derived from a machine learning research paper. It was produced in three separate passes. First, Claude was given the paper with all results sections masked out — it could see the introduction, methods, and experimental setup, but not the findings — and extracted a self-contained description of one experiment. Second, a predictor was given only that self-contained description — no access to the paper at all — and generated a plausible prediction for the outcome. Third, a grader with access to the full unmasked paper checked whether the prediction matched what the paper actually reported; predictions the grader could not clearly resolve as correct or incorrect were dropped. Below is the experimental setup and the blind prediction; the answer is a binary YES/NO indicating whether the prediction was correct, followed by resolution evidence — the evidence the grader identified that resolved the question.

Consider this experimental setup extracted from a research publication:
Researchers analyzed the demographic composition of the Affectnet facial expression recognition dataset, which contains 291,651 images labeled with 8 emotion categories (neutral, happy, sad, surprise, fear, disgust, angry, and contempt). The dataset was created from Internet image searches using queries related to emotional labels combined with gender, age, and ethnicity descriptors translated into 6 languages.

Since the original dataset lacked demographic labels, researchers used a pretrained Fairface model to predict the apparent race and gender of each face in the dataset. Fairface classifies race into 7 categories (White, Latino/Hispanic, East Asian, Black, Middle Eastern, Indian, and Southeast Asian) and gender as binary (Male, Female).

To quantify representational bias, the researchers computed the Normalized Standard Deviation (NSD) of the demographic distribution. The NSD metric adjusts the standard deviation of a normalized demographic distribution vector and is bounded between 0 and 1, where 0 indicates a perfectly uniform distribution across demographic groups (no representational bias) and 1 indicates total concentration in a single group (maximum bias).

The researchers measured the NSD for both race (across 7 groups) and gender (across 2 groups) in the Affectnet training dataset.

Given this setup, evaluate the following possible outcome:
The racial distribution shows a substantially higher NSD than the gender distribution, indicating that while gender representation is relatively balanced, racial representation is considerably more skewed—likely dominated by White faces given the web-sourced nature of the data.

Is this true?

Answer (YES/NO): YES